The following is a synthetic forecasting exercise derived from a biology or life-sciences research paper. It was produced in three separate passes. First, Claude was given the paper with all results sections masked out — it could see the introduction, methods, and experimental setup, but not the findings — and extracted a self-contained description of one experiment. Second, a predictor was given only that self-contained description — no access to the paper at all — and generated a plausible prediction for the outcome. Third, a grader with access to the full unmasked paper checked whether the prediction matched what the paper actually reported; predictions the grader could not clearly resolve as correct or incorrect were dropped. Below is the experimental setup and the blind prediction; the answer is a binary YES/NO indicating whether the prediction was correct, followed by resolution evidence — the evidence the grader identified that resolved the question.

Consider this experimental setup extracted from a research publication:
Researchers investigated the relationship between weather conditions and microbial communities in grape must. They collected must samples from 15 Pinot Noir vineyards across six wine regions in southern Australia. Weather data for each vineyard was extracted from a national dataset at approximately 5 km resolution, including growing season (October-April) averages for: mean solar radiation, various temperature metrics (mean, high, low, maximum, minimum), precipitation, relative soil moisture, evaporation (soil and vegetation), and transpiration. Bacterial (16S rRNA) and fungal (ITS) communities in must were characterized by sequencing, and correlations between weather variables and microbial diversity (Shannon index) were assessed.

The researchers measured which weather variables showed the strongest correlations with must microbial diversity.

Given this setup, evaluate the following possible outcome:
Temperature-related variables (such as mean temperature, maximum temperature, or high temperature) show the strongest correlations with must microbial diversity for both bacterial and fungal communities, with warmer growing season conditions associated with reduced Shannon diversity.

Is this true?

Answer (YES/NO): NO